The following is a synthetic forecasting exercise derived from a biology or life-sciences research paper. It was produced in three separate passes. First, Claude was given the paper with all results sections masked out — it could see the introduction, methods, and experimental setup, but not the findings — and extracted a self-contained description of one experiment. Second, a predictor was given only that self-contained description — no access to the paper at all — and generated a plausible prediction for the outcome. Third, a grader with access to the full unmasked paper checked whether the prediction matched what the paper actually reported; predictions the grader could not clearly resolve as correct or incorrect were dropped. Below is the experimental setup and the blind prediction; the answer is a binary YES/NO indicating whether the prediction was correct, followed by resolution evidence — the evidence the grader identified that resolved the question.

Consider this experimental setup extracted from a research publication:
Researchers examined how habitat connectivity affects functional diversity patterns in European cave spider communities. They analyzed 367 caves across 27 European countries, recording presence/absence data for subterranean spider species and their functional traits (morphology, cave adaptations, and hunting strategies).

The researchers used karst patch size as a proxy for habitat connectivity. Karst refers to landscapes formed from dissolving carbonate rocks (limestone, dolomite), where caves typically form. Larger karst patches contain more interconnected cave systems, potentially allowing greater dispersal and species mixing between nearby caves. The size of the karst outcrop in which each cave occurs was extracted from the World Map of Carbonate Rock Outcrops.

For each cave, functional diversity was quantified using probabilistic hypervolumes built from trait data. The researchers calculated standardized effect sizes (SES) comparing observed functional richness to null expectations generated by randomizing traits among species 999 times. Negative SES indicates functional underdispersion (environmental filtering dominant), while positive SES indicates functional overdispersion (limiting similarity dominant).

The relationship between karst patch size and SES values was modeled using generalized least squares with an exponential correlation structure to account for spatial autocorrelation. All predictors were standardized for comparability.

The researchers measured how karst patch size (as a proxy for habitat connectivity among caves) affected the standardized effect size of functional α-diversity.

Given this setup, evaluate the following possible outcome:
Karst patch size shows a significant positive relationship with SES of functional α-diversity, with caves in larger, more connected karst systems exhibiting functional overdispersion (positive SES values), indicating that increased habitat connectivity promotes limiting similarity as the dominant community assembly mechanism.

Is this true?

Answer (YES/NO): YES